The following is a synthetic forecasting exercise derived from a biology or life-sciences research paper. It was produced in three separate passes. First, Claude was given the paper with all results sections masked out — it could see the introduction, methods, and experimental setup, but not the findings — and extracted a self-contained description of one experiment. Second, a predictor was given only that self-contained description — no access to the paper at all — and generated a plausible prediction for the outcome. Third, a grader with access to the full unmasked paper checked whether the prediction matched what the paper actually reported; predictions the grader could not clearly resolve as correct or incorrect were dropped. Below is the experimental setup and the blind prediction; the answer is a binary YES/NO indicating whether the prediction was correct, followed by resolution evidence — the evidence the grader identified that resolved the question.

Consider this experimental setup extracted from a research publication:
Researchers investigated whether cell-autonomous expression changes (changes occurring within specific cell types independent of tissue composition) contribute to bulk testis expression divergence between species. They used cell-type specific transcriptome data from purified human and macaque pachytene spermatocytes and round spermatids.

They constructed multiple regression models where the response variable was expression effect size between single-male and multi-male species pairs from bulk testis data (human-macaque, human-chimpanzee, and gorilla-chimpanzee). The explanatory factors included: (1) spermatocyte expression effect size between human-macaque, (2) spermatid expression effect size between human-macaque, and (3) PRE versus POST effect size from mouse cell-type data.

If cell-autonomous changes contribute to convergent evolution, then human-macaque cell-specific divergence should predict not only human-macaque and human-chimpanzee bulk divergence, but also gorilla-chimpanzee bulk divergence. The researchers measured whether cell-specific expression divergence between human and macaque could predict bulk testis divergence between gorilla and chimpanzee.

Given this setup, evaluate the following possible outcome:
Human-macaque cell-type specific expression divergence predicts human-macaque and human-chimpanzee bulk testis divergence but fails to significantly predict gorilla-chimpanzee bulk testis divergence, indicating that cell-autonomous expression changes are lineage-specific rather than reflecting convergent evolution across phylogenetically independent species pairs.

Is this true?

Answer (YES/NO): NO